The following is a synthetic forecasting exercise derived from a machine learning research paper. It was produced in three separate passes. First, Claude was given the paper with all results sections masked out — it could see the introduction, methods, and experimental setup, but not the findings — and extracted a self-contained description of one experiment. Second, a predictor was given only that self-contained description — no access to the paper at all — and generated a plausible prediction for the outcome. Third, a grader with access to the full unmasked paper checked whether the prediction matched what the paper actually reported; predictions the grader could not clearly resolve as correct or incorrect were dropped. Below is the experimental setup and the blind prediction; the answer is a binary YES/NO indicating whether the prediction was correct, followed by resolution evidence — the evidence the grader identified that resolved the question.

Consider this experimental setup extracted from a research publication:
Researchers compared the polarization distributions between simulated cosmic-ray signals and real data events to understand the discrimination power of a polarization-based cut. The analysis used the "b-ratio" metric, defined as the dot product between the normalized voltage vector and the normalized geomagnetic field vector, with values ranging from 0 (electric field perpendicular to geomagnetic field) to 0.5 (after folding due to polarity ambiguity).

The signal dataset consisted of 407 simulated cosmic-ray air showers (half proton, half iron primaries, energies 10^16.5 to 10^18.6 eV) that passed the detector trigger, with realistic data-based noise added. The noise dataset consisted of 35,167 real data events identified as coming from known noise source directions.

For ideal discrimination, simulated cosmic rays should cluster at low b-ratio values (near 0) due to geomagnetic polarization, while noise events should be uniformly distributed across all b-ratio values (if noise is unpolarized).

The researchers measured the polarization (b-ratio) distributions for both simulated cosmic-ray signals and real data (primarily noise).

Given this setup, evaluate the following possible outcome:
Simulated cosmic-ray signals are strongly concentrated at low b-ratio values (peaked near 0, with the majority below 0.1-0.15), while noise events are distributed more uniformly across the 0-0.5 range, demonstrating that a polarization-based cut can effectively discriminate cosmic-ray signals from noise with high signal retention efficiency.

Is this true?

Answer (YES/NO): NO